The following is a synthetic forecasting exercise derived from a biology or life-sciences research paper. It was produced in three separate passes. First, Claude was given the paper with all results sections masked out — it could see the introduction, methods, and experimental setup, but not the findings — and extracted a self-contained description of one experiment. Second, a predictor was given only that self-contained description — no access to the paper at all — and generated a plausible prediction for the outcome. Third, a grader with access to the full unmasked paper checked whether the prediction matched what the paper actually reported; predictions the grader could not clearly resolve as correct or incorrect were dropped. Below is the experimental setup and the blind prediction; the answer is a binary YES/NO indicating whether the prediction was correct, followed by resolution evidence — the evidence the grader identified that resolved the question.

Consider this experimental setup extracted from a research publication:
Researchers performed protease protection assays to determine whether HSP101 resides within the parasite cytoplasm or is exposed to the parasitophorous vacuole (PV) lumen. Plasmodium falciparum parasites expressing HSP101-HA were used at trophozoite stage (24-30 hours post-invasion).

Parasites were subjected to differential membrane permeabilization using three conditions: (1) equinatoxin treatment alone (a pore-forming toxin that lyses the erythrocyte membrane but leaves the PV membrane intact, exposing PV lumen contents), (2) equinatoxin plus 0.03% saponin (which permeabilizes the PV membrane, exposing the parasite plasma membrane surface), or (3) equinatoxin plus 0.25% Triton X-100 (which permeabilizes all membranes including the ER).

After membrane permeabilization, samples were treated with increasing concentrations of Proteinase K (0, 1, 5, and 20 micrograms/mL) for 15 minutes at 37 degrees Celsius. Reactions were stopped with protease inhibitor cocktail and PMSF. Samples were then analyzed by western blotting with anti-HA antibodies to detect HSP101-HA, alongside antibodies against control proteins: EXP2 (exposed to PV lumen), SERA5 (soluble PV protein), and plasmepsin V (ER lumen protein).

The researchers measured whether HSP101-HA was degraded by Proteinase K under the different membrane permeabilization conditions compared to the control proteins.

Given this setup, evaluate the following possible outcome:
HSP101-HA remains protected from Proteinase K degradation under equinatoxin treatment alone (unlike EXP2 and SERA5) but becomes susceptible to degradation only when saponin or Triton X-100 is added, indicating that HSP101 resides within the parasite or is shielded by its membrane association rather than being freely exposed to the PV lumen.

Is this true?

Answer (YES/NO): YES